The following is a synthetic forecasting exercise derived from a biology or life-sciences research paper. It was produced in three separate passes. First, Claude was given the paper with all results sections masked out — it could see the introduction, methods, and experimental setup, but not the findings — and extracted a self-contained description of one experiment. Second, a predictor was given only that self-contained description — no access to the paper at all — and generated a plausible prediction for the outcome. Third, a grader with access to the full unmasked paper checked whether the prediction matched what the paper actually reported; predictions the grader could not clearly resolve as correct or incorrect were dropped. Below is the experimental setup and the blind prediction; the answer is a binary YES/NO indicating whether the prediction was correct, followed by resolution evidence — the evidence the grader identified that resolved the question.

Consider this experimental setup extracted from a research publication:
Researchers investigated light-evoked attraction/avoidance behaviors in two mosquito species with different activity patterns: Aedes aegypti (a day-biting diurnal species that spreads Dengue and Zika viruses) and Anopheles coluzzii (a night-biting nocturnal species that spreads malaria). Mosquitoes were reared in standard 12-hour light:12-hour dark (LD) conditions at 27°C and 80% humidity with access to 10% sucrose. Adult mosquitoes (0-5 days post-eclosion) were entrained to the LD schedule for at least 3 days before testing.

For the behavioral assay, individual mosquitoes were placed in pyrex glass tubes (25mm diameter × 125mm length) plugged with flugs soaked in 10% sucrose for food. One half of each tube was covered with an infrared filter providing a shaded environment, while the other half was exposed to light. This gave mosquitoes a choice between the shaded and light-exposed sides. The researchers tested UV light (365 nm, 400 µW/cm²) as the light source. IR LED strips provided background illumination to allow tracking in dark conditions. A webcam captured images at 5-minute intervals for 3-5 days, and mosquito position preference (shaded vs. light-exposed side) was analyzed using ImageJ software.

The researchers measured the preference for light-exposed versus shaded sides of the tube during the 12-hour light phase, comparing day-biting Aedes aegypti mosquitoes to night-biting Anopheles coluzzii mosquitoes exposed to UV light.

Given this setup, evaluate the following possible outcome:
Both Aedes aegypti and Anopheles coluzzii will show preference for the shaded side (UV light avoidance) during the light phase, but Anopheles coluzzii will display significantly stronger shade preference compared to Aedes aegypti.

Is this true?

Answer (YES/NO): NO